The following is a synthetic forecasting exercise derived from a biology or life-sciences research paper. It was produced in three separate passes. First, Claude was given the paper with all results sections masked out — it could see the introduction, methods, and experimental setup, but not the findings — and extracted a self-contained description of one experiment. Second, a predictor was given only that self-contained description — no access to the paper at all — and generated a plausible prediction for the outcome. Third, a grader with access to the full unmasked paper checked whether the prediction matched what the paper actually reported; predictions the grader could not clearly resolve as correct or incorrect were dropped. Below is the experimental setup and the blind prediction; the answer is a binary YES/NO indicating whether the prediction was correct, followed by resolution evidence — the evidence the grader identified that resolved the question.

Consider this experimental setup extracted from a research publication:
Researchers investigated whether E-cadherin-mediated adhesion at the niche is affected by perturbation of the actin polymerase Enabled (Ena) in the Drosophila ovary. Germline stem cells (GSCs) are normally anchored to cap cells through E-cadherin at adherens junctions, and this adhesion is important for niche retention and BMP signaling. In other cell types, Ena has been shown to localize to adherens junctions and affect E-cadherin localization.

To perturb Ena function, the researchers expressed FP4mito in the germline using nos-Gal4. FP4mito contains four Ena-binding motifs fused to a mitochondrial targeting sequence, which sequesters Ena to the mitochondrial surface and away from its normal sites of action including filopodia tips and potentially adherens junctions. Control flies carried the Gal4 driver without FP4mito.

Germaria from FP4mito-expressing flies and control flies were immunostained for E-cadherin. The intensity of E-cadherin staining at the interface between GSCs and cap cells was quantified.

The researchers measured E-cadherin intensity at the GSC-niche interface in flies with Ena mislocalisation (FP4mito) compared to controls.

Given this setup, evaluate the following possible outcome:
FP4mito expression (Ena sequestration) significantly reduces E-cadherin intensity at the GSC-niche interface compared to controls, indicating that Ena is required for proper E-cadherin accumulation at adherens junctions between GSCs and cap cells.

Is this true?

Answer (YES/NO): NO